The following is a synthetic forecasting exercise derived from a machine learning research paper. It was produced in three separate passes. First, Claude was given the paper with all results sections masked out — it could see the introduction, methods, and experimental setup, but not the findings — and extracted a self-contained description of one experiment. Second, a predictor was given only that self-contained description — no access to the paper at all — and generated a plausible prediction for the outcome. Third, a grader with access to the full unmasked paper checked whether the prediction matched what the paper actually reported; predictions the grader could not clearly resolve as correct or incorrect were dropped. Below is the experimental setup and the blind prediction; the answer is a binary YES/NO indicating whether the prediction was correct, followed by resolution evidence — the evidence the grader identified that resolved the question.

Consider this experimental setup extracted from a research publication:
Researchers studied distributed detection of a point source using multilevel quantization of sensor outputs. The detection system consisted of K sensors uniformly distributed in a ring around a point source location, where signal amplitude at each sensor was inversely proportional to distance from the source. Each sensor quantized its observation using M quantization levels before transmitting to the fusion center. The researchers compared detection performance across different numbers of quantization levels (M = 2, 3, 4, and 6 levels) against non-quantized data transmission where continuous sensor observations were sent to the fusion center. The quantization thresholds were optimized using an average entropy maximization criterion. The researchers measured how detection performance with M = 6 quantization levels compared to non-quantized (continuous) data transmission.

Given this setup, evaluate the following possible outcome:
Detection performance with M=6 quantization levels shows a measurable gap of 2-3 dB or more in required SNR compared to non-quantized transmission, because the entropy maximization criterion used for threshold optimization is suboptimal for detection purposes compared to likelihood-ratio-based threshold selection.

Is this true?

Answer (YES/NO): NO